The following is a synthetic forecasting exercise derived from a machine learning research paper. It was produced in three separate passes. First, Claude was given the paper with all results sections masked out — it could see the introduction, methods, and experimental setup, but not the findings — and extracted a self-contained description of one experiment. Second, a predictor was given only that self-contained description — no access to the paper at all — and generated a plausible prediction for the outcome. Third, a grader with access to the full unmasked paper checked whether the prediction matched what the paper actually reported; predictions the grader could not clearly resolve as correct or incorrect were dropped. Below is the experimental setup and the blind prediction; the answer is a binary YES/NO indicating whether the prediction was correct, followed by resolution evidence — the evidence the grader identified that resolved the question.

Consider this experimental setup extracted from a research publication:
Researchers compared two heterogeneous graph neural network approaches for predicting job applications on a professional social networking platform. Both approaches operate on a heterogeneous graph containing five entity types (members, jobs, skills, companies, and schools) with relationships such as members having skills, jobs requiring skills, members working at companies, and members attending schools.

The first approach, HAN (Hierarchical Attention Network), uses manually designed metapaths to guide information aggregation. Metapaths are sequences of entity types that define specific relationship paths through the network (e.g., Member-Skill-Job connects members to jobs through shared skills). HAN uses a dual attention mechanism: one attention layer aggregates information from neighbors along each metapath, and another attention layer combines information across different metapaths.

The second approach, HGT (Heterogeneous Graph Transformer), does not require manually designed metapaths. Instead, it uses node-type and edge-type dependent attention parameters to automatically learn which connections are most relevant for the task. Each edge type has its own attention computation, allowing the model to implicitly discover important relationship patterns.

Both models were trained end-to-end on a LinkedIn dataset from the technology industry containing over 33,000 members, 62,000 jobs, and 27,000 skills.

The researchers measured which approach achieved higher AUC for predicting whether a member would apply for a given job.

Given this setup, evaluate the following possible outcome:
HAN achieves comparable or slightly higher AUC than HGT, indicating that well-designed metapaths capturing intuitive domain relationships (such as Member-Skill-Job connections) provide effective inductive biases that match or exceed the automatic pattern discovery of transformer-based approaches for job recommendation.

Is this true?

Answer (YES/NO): NO